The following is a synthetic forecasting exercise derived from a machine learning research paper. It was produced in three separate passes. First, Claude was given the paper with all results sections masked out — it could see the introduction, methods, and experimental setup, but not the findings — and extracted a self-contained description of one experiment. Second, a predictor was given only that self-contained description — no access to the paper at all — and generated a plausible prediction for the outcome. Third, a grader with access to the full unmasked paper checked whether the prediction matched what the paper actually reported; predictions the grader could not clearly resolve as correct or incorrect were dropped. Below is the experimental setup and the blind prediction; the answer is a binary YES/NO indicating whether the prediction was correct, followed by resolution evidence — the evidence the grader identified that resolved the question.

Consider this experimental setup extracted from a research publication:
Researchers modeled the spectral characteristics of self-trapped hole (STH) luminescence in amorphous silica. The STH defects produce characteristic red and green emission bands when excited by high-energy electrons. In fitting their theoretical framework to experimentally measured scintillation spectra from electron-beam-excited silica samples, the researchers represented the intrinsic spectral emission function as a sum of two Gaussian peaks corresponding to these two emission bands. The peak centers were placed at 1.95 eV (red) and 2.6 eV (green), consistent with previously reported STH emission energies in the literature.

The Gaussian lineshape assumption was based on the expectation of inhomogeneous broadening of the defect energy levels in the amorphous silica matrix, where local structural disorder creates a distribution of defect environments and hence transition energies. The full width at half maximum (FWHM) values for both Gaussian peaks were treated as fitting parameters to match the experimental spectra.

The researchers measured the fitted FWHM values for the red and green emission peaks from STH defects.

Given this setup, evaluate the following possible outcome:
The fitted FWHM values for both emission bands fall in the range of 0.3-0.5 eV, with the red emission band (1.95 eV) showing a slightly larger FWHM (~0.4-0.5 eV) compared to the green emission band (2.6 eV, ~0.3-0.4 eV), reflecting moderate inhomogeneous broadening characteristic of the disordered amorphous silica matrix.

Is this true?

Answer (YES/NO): NO